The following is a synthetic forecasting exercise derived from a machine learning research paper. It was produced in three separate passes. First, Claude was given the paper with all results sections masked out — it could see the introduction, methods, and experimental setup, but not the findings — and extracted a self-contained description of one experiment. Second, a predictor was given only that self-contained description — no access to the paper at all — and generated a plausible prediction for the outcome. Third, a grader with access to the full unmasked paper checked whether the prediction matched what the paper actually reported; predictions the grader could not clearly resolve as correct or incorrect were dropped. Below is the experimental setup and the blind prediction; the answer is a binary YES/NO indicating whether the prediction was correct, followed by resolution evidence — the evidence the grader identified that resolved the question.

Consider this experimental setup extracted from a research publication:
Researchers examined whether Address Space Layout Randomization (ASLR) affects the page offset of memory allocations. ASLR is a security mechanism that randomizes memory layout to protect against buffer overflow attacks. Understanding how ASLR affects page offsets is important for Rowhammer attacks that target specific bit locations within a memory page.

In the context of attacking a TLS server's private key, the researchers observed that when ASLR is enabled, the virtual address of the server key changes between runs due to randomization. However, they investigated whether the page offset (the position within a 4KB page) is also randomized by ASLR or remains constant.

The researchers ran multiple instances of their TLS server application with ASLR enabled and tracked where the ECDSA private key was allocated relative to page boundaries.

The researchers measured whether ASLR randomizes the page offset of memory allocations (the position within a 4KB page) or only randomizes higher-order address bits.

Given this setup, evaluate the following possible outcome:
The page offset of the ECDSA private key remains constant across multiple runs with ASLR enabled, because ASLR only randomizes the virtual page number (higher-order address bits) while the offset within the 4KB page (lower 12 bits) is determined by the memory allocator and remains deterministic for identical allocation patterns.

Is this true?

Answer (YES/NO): YES